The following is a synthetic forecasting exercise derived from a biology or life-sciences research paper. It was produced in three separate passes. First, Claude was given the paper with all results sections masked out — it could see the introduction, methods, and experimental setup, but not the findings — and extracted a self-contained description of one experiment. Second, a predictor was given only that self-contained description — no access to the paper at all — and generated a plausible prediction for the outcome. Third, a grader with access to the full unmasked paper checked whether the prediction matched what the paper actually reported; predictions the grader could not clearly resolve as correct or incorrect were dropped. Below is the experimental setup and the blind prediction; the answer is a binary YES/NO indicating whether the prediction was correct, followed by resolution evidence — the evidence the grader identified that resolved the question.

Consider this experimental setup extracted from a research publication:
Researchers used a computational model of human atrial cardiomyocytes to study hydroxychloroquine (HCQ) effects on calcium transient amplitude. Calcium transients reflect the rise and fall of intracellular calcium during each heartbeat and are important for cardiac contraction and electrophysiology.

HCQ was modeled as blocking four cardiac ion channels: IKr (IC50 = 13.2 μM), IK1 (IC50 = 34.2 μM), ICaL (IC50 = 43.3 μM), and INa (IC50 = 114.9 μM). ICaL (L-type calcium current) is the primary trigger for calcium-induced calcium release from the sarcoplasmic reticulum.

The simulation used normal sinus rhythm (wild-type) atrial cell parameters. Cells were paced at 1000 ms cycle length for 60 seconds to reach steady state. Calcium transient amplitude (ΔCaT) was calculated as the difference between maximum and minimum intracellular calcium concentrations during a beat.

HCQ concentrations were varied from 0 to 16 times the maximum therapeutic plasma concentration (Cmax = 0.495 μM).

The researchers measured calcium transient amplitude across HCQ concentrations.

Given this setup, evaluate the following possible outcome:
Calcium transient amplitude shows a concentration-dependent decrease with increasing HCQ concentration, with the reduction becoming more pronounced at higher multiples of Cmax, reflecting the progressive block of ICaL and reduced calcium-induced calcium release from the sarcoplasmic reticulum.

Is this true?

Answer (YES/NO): YES